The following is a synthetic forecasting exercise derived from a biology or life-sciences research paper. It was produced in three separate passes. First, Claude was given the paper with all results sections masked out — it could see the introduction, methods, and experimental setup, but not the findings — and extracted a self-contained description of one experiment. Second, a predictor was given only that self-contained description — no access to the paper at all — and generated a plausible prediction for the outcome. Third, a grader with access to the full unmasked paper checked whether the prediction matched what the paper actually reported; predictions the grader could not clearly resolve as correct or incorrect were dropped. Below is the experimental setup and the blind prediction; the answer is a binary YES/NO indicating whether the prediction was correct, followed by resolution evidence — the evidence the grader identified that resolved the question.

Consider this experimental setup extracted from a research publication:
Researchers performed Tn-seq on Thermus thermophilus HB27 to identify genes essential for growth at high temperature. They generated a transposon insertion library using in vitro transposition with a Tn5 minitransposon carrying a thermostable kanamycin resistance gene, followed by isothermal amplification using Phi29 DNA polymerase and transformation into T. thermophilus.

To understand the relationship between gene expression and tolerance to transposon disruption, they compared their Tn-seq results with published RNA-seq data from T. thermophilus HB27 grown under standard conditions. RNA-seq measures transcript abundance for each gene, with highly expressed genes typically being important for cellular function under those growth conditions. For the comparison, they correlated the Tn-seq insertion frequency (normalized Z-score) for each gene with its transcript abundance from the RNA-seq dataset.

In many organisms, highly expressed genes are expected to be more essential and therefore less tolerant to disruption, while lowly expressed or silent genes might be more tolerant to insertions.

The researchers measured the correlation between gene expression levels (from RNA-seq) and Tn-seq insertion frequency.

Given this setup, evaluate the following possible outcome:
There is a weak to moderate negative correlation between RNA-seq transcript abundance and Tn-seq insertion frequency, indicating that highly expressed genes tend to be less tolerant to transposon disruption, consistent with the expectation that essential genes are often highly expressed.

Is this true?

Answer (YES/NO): YES